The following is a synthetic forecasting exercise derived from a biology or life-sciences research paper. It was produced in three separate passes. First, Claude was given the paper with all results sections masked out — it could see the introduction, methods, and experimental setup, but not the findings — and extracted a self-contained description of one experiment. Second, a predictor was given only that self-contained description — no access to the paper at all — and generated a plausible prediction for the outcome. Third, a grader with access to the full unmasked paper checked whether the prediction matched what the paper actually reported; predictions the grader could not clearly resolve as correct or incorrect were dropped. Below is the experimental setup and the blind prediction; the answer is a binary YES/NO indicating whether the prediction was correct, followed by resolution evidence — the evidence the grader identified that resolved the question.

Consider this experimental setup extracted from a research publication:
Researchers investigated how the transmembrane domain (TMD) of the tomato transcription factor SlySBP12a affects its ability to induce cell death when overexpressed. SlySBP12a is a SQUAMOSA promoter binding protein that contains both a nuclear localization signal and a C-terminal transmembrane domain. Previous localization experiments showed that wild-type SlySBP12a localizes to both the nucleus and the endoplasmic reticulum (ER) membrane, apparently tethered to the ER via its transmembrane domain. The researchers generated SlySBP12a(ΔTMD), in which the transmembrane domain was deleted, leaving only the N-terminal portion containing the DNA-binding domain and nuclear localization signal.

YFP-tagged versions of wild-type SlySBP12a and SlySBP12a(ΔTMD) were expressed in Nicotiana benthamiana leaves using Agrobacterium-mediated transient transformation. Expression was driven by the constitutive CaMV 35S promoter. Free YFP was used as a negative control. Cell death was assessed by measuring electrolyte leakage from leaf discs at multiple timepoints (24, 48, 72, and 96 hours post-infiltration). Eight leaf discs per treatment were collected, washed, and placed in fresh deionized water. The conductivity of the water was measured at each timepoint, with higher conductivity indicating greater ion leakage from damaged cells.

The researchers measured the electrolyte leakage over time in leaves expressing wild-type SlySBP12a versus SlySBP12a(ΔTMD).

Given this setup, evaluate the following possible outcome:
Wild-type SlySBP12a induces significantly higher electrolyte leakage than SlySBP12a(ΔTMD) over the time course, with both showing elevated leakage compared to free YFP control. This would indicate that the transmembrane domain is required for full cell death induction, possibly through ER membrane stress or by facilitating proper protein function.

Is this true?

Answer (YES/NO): NO